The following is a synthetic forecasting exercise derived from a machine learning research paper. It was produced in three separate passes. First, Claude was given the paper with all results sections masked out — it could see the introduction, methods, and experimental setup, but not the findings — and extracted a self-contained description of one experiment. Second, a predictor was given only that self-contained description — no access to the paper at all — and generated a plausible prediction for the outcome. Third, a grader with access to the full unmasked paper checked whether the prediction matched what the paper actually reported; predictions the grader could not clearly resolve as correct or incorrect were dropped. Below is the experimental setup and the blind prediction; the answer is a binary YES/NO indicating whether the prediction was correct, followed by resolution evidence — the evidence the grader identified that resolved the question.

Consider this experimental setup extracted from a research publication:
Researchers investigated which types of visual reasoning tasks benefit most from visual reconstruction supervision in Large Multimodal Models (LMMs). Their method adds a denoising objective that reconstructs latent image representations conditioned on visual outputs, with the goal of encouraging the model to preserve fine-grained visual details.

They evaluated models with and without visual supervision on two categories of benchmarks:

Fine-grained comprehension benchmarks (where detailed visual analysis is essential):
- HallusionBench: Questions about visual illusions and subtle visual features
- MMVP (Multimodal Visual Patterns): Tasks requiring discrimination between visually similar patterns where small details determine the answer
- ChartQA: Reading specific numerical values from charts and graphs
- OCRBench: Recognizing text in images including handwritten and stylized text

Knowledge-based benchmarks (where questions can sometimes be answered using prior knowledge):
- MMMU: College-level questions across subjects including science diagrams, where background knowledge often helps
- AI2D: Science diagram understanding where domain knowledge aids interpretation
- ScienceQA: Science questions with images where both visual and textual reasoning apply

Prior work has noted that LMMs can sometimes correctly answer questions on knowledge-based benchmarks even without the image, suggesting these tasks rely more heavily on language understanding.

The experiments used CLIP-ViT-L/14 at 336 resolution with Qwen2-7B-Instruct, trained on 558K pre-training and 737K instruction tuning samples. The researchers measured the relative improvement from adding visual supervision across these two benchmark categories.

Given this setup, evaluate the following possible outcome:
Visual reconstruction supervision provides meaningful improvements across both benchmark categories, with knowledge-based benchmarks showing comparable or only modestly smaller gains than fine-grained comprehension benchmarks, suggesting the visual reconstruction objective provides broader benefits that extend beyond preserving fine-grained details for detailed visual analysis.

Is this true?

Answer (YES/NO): NO